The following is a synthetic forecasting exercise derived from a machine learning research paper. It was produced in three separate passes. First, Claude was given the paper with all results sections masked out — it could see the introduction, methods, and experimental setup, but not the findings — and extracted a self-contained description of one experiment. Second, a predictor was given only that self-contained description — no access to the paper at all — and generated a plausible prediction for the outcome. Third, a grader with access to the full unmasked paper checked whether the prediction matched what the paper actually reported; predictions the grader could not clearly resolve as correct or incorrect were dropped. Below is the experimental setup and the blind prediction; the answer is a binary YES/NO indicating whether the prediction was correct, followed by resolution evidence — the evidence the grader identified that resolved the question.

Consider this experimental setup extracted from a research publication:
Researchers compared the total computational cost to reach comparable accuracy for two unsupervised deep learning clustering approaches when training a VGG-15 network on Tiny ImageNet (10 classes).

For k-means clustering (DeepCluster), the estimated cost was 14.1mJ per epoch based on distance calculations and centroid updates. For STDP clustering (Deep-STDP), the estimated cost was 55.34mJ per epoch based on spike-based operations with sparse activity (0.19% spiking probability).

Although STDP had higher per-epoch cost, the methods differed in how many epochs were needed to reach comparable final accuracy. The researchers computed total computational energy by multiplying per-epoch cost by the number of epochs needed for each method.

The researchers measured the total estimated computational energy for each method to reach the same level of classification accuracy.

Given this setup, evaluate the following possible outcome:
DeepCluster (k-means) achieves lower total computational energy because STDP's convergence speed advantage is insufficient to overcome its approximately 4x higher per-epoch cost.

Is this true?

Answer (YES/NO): YES